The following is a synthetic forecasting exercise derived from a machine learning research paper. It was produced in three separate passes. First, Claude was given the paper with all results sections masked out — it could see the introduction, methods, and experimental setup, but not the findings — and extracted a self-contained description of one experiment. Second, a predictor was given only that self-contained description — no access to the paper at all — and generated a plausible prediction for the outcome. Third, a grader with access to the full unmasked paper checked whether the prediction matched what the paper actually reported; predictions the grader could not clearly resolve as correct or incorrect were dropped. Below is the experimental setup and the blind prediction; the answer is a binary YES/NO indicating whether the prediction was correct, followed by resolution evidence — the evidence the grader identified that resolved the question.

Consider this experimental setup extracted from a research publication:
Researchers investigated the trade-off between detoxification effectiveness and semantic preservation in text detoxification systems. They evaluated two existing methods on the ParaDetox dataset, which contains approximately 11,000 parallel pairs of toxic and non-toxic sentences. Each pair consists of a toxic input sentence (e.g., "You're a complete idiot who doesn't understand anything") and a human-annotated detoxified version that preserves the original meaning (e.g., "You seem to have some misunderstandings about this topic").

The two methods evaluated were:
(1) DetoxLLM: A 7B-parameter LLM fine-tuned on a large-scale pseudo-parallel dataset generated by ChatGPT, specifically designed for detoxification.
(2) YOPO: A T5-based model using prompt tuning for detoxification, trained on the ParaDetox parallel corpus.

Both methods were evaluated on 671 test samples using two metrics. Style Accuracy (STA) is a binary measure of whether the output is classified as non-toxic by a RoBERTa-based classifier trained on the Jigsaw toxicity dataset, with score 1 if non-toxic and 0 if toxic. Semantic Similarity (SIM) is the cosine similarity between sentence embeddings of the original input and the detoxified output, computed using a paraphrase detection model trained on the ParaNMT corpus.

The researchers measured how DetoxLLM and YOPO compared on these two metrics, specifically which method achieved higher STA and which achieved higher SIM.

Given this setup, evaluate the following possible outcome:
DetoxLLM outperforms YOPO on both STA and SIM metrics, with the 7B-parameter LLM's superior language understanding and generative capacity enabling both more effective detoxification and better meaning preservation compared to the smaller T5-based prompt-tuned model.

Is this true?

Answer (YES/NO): NO